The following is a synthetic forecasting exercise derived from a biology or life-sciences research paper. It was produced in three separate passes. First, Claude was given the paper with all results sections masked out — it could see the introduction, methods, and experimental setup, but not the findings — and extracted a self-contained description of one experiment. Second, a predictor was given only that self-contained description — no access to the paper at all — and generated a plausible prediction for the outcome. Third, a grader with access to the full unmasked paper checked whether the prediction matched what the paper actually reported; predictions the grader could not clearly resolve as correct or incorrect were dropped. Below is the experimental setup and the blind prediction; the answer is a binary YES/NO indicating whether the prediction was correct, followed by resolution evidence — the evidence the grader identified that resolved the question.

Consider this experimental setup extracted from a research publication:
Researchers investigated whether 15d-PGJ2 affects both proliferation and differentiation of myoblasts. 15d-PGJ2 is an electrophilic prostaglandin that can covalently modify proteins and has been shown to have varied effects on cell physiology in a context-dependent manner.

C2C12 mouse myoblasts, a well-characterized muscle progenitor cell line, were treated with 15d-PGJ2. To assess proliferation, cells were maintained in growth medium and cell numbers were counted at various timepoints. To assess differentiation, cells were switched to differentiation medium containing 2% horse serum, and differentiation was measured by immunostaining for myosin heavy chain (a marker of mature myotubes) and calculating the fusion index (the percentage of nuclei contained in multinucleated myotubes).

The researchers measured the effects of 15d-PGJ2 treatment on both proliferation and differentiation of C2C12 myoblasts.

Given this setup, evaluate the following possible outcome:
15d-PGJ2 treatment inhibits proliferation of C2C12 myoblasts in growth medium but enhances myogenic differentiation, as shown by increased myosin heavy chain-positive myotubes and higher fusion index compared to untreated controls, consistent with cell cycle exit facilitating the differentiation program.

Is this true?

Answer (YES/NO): NO